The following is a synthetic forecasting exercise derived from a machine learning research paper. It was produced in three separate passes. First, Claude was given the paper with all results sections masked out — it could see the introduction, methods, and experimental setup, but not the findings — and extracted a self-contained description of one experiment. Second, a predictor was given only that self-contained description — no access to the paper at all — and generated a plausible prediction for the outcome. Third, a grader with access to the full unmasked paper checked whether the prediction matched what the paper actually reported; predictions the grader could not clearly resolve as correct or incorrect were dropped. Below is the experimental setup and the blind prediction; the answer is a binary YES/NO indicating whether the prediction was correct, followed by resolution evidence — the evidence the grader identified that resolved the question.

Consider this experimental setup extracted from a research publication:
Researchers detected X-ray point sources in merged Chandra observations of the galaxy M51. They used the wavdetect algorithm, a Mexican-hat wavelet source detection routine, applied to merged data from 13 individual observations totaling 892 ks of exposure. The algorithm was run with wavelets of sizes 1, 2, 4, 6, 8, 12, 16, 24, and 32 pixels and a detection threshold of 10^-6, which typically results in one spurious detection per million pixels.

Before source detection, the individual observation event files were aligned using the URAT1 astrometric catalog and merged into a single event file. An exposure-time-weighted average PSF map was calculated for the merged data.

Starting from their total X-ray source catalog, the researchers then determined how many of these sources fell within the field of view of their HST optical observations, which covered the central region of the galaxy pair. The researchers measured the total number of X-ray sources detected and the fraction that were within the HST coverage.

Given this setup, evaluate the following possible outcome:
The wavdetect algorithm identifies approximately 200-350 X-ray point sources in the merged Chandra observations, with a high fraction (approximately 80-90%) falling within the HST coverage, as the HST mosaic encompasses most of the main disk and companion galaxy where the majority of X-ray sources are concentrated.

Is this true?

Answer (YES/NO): NO